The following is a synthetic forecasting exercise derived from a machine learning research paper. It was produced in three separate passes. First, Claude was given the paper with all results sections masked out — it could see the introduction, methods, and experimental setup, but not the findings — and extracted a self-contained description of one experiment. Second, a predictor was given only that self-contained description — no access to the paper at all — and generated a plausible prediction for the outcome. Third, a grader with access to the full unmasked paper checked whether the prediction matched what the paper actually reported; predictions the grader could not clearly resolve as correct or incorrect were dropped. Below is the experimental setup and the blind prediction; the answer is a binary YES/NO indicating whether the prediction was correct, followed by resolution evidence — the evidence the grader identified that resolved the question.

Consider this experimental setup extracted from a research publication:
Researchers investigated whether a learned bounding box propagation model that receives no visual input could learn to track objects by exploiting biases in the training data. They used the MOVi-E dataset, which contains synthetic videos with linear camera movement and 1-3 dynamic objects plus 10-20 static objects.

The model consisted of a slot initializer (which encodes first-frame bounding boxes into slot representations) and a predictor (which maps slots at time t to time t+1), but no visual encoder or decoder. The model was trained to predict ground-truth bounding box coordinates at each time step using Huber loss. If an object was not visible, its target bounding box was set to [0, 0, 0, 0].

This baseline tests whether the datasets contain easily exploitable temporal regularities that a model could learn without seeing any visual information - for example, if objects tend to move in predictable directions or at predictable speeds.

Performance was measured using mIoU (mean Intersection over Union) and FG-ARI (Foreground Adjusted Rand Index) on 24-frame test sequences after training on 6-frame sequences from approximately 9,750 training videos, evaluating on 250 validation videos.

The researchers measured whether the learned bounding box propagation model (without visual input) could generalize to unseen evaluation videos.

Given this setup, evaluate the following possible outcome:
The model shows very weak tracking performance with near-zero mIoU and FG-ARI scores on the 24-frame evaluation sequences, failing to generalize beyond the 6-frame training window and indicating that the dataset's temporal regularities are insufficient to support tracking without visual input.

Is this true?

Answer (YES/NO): NO